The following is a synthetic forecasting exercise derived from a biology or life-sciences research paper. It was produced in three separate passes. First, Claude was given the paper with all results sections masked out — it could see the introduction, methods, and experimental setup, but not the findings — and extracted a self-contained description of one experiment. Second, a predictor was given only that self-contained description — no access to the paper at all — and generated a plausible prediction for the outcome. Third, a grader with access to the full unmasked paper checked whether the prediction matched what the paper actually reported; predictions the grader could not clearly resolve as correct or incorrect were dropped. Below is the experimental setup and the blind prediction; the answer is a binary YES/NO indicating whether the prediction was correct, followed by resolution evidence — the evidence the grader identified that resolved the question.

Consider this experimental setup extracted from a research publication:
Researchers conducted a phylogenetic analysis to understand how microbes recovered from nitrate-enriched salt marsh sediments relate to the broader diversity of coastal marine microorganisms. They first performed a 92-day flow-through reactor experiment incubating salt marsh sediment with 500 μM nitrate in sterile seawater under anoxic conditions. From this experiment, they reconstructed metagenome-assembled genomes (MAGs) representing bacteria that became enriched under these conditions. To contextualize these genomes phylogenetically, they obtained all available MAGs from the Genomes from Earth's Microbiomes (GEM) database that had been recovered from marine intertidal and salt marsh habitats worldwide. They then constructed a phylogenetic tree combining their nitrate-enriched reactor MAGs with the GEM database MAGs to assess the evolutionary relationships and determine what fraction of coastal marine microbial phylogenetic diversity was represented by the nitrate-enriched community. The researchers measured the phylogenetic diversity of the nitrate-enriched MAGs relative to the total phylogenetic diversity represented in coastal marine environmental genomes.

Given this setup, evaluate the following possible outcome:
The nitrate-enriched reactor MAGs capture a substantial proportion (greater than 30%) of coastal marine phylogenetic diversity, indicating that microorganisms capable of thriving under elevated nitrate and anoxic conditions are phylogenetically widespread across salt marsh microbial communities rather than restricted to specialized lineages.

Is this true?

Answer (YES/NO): NO